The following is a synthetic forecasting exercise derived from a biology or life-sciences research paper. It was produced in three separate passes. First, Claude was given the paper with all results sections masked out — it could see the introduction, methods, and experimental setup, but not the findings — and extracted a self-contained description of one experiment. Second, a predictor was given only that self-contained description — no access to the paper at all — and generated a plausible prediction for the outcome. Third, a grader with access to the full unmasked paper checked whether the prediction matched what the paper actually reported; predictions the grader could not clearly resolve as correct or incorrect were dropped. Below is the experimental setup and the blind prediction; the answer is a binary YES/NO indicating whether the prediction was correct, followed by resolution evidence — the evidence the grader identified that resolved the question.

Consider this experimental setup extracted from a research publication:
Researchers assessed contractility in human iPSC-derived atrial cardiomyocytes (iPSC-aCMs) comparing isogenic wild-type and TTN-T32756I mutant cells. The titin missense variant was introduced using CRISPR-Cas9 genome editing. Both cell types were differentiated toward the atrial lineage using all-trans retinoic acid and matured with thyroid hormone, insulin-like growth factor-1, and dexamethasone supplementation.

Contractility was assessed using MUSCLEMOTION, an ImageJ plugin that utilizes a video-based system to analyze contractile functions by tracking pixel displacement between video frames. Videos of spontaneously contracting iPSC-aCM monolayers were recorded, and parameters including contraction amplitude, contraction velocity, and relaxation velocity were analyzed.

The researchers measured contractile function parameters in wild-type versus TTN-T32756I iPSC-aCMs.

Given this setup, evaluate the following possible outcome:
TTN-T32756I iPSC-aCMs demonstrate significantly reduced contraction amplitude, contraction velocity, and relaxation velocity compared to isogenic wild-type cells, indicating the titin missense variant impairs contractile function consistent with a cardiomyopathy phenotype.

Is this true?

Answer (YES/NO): NO